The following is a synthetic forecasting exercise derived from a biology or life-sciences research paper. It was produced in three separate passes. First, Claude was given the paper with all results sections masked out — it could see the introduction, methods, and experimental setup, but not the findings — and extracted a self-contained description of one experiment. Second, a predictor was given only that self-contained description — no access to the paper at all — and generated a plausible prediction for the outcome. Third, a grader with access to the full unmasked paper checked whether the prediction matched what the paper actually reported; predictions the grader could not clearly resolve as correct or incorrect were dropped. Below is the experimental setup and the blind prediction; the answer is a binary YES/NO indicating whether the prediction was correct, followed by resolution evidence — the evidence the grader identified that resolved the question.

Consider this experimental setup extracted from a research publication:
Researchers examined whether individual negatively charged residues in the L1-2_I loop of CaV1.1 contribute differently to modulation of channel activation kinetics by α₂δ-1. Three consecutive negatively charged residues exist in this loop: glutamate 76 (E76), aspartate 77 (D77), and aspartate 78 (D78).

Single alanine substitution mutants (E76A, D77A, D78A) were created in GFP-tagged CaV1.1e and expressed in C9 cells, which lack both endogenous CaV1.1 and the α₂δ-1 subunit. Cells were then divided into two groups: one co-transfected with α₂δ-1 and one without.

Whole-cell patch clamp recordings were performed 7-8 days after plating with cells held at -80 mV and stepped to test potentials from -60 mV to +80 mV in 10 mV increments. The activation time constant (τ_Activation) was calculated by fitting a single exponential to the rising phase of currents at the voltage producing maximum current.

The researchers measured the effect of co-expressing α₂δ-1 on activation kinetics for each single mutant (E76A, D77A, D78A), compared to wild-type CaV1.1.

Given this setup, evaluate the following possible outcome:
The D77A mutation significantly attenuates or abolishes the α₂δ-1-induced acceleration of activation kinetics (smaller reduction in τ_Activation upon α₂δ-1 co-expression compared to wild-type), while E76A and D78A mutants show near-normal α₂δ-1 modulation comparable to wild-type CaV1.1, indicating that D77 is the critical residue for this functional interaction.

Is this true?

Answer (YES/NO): NO